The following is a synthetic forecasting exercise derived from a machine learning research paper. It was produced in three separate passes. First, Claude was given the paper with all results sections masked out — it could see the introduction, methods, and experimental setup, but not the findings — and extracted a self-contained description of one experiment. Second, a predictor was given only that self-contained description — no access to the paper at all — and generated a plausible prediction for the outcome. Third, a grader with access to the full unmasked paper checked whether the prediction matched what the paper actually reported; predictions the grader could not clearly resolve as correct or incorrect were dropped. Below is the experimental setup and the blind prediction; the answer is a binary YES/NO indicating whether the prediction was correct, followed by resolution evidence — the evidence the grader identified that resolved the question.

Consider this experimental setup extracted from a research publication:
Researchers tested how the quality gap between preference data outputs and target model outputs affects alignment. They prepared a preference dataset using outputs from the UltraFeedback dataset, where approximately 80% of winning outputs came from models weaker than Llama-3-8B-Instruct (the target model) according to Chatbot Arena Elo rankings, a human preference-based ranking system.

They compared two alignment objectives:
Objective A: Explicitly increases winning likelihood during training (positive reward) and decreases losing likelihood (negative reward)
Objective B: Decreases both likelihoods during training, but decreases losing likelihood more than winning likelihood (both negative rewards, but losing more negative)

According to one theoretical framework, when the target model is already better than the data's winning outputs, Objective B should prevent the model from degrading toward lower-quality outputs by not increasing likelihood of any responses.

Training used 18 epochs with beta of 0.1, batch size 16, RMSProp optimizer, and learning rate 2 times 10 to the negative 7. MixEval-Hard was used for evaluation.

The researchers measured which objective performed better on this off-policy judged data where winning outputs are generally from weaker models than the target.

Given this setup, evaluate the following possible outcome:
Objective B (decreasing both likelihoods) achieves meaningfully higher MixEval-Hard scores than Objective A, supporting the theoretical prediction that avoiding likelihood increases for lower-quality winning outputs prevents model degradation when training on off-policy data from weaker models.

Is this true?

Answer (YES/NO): YES